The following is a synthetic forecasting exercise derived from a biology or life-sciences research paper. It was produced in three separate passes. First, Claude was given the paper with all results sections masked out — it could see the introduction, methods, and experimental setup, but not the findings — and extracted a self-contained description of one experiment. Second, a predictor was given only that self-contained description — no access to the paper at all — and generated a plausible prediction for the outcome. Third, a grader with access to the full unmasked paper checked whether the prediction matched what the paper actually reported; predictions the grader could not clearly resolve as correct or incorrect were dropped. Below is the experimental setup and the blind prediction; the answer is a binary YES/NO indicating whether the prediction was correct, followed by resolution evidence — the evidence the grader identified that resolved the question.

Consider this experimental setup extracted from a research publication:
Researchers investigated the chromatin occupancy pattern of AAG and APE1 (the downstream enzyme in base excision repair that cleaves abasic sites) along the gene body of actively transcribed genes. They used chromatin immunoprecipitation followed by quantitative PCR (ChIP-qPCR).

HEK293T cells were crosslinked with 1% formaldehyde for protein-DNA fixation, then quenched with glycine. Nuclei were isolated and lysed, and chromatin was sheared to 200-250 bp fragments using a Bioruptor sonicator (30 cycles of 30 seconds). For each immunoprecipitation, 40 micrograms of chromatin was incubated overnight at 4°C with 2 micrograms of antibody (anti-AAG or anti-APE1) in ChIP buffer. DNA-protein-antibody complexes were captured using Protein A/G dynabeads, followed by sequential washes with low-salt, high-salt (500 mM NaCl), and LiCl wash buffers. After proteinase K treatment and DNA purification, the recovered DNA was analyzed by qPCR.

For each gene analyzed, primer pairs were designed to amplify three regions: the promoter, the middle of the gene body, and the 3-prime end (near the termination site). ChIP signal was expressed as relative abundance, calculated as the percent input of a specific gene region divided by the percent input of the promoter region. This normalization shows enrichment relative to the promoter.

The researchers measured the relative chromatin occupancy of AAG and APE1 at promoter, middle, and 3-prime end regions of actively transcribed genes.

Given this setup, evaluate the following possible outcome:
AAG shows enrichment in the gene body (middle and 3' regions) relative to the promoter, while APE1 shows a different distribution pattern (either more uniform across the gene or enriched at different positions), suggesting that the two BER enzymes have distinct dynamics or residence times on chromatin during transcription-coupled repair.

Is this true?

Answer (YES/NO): NO